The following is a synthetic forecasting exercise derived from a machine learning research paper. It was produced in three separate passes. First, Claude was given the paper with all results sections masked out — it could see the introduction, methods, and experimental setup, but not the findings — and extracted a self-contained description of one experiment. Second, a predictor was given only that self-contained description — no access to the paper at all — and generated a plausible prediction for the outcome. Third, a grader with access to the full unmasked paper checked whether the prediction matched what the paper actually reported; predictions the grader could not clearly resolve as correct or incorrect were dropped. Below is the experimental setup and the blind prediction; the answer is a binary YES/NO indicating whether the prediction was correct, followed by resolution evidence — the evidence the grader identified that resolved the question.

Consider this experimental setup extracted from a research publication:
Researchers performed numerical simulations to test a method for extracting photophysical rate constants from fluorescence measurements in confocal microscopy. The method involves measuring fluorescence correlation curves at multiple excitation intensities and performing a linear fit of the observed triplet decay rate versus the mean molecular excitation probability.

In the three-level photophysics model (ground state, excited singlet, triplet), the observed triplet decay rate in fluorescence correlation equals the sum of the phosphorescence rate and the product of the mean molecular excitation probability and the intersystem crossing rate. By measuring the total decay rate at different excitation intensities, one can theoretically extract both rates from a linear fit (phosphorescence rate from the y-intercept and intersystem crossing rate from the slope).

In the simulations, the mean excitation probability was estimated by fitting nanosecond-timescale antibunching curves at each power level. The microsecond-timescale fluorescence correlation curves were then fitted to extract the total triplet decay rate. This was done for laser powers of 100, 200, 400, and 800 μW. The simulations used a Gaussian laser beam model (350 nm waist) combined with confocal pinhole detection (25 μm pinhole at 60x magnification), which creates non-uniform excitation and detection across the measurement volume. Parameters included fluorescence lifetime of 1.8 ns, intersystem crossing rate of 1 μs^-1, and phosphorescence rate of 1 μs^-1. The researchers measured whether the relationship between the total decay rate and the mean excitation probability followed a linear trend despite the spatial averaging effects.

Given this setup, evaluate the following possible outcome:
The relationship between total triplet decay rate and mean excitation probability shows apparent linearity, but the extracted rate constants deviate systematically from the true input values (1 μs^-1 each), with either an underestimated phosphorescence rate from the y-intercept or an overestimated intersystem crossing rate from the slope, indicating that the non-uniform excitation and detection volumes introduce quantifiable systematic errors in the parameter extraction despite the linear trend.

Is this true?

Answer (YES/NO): NO